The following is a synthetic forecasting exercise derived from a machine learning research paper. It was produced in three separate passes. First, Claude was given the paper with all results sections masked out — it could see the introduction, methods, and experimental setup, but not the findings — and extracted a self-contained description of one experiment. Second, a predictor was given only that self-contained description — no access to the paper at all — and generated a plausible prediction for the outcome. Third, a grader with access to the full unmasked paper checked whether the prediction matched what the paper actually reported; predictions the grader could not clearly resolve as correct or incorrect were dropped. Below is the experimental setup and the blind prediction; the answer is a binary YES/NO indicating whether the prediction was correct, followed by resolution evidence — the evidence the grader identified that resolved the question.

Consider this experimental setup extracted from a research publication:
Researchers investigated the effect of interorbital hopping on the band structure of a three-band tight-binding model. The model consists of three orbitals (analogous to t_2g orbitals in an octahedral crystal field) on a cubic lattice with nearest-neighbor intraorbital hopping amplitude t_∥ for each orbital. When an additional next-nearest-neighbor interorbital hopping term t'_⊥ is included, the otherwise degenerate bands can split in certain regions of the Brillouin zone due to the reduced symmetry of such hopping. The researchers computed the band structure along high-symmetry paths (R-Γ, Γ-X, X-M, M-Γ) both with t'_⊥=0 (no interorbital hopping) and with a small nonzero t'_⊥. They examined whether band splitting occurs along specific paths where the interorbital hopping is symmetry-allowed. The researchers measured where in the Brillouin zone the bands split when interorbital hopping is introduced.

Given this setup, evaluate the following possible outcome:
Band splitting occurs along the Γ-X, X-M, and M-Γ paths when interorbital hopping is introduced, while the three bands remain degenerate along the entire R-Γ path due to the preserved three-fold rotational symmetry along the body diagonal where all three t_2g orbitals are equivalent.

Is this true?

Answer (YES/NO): NO